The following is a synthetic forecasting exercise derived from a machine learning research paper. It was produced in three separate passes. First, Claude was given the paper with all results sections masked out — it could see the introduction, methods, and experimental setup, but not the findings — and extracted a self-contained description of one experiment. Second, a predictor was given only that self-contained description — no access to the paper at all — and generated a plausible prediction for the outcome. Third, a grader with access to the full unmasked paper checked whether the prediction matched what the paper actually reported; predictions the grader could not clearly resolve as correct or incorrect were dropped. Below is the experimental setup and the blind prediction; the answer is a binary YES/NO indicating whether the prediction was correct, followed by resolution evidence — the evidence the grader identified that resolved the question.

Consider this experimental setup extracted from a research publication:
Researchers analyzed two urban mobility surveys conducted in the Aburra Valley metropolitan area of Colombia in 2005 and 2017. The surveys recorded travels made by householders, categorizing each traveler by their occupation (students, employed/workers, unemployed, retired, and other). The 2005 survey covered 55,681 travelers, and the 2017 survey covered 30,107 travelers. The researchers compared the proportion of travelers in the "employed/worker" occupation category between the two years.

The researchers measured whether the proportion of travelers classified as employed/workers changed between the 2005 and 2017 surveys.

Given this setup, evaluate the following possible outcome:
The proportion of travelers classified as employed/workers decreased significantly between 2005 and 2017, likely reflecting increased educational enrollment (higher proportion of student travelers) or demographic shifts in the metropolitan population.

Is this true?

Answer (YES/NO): NO